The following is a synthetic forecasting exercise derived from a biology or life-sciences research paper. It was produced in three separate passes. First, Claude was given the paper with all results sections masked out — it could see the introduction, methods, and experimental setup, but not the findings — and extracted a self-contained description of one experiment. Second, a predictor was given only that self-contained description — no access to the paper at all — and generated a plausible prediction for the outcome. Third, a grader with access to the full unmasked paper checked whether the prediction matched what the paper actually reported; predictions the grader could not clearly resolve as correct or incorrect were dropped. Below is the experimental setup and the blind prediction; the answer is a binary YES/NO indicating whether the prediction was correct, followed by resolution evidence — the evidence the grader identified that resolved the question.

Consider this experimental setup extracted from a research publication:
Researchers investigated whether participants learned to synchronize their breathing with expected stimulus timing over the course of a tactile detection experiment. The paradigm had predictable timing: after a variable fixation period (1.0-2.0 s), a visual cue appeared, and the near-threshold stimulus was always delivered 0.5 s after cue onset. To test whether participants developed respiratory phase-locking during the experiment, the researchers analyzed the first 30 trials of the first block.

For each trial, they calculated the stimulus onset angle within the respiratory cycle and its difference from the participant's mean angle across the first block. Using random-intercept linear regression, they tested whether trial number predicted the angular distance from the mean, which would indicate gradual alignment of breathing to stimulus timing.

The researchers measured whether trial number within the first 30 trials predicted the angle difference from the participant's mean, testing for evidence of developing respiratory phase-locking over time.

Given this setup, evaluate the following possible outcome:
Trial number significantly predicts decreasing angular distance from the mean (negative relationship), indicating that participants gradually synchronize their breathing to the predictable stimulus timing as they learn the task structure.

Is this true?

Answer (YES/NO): YES